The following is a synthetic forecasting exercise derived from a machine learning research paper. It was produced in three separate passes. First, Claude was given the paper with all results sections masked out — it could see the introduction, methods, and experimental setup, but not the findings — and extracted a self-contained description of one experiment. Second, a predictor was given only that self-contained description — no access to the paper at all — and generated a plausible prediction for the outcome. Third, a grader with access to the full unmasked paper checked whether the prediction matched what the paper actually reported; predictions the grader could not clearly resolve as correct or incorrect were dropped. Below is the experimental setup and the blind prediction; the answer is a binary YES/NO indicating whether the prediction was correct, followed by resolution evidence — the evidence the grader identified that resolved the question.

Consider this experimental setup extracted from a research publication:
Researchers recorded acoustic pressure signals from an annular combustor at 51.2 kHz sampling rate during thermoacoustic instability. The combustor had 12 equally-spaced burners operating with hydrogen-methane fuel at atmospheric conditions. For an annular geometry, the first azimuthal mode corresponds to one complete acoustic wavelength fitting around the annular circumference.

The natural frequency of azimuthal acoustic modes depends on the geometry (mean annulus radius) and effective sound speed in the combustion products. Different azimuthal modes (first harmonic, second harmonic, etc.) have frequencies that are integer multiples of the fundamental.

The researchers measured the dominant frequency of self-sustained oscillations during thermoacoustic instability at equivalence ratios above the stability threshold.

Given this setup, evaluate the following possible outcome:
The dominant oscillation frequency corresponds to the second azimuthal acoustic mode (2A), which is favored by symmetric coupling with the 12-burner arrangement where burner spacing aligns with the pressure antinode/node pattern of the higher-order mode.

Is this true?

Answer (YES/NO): NO